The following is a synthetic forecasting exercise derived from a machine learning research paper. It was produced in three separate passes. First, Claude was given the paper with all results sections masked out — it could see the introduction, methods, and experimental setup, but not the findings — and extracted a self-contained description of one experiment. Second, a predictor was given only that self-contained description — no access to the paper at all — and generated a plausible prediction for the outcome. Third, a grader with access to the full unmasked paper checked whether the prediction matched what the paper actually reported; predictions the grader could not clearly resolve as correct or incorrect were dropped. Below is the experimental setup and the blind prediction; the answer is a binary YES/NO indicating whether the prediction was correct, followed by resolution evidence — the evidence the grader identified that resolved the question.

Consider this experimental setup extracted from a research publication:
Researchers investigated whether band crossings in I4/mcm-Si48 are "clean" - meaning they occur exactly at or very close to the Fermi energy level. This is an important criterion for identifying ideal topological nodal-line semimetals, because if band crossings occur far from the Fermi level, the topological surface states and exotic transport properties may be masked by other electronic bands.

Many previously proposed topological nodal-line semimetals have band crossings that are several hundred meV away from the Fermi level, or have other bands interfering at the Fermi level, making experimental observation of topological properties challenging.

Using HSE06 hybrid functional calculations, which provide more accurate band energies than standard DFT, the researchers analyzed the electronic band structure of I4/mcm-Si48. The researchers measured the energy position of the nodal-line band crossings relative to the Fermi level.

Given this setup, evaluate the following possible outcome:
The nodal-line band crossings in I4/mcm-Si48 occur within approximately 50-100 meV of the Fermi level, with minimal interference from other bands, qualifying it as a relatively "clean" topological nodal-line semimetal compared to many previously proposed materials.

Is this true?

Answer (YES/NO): NO